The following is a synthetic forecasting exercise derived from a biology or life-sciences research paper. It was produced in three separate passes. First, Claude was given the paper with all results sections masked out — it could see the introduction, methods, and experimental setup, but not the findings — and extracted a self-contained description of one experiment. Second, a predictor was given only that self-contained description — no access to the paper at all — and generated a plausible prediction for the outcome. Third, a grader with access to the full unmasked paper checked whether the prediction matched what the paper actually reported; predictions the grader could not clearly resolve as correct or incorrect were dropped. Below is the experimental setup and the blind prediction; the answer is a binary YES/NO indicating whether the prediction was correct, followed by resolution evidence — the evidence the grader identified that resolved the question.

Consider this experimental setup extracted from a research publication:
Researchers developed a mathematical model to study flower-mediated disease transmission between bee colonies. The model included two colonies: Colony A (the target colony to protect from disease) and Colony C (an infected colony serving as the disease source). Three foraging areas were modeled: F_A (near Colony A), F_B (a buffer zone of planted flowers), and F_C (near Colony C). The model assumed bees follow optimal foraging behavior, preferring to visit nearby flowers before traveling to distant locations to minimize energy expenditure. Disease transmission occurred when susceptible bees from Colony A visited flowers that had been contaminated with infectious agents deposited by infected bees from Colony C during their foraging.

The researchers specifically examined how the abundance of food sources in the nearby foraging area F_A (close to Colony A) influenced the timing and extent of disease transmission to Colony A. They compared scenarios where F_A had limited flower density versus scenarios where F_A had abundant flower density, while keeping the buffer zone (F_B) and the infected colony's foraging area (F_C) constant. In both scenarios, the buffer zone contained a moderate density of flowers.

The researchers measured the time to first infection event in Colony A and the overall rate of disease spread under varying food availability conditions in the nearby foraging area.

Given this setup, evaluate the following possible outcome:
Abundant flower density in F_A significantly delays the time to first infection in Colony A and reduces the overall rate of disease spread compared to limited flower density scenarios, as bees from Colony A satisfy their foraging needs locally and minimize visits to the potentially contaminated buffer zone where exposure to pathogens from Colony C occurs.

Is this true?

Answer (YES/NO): NO